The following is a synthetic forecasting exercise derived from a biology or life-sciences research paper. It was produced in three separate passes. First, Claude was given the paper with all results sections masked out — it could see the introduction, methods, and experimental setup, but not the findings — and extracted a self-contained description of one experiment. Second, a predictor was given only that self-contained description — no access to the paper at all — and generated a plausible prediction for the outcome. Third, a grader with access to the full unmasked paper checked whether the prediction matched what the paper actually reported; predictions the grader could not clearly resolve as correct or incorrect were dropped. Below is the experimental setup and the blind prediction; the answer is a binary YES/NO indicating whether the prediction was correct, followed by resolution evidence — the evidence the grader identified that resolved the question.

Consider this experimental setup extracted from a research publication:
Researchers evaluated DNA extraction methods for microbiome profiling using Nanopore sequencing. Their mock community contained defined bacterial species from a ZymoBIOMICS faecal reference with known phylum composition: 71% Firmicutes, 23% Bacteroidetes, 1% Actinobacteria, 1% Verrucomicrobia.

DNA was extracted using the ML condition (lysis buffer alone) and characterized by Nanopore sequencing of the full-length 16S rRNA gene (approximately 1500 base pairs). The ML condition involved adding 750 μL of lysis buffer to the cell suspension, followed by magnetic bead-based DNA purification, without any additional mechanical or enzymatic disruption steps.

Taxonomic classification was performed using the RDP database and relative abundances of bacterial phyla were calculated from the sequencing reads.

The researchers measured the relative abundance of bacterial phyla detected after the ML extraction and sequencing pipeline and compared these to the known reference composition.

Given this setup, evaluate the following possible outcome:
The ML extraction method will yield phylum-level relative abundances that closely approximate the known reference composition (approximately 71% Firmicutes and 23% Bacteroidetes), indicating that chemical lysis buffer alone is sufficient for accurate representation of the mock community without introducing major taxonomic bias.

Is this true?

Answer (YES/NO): NO